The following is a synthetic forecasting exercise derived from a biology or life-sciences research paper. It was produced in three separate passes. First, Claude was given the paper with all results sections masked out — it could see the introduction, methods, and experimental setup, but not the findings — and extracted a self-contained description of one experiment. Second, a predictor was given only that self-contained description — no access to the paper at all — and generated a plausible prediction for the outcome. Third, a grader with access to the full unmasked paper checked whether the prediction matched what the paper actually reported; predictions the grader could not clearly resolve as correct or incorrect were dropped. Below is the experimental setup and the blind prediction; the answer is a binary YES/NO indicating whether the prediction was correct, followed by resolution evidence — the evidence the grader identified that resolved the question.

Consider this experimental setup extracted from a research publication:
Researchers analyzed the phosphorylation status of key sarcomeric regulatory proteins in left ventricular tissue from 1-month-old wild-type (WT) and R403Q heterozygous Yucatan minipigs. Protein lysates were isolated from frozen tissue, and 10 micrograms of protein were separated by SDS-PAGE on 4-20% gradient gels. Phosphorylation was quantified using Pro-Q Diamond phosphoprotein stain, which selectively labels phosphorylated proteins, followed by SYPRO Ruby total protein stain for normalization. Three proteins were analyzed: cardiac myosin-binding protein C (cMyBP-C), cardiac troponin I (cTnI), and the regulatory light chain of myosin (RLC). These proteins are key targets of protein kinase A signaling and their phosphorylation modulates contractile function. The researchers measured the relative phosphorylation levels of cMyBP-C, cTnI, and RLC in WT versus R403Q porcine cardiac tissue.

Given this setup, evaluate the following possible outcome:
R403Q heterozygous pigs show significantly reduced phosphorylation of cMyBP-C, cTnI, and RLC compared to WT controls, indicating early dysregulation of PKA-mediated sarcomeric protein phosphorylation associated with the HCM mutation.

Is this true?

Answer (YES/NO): NO